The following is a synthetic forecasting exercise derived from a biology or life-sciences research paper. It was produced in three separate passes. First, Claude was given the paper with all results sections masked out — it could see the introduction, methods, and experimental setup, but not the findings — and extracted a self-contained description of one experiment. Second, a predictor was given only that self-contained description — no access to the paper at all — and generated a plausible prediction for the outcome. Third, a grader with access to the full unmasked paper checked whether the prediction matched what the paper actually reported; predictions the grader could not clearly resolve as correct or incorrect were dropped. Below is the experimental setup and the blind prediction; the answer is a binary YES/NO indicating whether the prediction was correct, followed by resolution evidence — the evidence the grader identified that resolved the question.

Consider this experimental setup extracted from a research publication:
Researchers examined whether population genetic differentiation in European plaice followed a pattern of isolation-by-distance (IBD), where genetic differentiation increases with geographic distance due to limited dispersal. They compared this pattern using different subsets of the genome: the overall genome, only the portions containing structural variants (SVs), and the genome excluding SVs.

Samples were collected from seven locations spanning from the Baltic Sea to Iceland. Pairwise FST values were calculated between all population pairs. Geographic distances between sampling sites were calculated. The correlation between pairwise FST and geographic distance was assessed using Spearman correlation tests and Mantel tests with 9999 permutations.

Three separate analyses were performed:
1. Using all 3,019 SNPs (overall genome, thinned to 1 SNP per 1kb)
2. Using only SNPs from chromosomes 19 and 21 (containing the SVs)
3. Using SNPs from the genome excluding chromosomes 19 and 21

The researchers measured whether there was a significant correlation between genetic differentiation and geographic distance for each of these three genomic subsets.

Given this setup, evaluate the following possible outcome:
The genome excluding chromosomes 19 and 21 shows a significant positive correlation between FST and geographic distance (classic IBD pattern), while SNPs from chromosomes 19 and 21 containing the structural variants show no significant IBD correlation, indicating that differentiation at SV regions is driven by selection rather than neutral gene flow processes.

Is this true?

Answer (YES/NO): YES